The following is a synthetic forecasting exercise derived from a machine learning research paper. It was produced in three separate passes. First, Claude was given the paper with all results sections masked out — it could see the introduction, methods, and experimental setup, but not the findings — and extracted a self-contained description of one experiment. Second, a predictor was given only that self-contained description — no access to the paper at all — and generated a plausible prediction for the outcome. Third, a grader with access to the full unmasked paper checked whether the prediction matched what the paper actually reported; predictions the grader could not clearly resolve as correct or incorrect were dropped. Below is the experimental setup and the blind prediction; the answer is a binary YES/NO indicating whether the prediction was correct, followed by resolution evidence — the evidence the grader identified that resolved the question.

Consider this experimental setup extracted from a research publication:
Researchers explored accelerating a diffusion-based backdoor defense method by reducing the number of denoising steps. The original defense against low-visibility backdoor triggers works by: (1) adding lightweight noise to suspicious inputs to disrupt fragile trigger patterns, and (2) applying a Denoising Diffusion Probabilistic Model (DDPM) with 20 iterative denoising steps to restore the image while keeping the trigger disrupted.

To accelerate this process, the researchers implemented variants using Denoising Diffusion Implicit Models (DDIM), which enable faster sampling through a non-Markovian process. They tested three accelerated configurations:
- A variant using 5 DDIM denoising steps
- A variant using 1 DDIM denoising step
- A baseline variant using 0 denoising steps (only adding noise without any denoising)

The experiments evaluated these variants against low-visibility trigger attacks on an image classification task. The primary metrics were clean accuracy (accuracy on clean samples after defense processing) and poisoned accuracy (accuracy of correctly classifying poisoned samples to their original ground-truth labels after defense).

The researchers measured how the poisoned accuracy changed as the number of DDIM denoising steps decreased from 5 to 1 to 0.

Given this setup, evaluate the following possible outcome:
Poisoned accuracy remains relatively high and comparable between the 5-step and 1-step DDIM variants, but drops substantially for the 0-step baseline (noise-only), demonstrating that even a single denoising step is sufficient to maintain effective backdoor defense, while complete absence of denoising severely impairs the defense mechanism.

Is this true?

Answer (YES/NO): NO